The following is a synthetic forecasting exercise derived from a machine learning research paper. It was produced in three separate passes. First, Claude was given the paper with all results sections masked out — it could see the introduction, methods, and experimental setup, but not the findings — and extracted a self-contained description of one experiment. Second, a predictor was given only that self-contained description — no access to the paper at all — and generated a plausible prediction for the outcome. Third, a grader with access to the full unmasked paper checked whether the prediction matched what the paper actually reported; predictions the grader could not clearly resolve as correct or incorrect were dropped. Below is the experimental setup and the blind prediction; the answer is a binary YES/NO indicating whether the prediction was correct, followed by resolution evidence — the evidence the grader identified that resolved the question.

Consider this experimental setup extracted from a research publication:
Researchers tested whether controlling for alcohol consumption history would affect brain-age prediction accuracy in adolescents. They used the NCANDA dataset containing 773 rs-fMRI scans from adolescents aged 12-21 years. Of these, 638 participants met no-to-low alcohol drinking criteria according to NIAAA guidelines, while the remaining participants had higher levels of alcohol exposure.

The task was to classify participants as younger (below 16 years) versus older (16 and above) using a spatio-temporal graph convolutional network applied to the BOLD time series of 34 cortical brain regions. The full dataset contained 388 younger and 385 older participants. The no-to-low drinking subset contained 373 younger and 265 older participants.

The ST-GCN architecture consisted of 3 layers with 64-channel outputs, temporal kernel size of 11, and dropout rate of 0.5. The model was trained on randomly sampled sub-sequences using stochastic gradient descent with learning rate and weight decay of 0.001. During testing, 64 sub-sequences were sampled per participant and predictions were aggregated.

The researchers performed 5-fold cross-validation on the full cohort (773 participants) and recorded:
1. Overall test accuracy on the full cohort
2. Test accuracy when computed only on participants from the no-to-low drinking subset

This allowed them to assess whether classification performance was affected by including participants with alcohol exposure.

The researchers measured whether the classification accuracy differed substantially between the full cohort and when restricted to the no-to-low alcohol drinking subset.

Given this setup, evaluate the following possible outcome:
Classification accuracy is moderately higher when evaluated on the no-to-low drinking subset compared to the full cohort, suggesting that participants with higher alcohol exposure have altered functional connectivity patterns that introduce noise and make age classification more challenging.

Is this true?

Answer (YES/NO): NO